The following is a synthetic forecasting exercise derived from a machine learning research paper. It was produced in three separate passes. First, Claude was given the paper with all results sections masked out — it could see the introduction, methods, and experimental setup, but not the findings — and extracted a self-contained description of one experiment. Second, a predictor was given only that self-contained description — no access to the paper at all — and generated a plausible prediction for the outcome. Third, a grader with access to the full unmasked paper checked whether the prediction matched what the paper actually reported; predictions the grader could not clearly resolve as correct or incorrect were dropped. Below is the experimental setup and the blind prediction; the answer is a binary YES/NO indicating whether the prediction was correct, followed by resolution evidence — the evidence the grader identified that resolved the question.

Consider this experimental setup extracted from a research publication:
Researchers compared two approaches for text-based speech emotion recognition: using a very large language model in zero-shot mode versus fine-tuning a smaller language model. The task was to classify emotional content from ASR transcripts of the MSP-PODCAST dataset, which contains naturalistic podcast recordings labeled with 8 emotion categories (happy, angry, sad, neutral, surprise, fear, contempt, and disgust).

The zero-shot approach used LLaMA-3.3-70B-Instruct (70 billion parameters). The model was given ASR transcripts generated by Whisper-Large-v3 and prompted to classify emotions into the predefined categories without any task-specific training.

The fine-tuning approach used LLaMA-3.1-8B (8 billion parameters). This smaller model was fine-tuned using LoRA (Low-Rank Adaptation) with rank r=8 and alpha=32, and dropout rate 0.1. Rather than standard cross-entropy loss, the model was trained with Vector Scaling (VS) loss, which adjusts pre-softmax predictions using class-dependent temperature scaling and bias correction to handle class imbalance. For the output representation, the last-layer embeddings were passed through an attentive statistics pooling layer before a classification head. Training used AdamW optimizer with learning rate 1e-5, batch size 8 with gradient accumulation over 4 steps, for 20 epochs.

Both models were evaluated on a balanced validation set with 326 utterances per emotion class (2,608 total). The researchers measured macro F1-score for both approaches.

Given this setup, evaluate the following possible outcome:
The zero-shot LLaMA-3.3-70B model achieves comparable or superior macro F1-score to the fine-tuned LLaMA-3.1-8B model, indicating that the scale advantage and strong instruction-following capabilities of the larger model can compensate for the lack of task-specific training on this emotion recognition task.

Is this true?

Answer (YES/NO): NO